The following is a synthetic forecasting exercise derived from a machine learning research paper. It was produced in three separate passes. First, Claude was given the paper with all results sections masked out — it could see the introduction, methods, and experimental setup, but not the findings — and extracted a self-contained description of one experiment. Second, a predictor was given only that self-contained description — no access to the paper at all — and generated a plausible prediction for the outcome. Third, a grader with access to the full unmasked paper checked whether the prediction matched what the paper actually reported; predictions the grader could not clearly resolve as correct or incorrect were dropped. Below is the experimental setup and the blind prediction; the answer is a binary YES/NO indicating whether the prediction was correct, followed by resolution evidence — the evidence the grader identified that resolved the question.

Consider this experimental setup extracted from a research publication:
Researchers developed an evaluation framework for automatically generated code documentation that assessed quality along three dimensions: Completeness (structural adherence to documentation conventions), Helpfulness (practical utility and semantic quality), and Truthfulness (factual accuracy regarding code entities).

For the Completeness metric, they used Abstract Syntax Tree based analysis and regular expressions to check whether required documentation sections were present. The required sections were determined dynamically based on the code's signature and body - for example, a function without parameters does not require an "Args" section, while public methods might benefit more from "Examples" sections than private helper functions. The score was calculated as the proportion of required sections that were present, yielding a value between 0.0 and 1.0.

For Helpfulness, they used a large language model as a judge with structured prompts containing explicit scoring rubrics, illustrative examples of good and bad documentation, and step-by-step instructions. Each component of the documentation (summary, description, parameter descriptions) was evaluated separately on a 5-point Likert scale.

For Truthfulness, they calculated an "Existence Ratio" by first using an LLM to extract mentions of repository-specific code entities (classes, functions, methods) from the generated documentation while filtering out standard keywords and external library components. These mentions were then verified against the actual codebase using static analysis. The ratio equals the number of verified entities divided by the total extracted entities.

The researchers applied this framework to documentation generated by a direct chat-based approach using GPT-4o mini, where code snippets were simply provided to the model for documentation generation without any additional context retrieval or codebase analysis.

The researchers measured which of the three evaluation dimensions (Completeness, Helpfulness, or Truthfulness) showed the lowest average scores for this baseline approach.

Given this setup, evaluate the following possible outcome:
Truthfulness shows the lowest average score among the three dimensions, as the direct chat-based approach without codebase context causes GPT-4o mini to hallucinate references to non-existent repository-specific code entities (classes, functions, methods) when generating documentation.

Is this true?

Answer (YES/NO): NO